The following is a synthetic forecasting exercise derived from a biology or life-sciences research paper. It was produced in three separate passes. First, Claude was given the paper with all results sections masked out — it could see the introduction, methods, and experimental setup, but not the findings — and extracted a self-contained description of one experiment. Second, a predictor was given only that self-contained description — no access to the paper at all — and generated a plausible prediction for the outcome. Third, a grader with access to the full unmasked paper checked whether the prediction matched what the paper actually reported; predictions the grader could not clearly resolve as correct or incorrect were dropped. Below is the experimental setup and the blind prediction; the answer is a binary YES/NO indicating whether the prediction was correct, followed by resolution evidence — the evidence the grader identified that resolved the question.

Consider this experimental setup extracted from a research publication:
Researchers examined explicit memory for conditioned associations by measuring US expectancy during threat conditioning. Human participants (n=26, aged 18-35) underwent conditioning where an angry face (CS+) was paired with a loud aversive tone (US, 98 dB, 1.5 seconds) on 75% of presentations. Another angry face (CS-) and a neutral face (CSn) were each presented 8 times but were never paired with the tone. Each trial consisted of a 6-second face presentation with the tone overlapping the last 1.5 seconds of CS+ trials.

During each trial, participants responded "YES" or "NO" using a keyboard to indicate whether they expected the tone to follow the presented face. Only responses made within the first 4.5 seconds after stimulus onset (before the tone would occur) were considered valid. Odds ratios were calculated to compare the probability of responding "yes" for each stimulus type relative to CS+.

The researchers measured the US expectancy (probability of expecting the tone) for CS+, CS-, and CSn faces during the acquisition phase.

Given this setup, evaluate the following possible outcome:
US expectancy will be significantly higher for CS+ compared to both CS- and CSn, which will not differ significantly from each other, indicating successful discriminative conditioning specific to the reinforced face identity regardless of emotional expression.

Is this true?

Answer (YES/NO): YES